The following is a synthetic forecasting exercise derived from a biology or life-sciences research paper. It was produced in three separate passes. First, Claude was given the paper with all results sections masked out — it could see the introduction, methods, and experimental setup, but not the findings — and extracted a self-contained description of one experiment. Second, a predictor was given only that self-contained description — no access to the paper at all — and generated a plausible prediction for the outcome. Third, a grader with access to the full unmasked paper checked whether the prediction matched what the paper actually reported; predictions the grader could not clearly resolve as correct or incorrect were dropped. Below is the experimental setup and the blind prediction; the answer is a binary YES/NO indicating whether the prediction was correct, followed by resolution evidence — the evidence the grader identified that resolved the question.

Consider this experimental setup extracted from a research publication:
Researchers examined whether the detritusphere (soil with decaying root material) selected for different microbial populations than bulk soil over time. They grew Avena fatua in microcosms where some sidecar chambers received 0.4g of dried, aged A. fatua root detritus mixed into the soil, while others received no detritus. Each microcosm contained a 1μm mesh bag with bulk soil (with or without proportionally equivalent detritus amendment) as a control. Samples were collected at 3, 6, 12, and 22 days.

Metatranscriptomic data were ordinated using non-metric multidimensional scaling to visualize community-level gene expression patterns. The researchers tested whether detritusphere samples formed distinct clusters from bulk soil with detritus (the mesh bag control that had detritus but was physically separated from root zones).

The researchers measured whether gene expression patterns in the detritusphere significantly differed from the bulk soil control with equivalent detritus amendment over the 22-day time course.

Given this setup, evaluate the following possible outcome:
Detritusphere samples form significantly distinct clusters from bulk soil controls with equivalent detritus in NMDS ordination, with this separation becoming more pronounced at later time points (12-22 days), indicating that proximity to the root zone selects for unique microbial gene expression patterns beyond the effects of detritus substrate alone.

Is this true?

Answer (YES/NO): NO